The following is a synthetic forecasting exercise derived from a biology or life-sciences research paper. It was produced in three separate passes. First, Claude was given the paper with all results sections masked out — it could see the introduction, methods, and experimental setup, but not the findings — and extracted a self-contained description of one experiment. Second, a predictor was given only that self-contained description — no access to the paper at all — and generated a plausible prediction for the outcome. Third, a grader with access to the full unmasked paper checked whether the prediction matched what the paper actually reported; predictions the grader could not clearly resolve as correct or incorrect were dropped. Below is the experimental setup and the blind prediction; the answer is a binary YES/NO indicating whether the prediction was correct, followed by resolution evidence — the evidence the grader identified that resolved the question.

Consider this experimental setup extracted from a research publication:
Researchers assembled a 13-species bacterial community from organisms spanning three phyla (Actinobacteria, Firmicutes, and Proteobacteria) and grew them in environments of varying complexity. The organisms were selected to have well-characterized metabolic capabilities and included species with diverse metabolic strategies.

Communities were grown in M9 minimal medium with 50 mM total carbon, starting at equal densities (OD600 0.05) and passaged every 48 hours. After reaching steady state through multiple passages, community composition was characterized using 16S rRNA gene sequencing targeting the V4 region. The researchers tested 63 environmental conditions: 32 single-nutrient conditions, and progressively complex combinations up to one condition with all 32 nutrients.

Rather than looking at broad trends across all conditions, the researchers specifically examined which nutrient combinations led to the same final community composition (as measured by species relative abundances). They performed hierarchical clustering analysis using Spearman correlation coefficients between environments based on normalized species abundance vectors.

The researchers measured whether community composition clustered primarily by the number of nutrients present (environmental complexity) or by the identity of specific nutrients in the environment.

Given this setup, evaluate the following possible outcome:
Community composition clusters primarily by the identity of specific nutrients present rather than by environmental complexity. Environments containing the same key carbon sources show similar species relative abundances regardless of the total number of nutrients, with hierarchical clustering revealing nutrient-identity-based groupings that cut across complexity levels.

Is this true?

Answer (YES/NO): YES